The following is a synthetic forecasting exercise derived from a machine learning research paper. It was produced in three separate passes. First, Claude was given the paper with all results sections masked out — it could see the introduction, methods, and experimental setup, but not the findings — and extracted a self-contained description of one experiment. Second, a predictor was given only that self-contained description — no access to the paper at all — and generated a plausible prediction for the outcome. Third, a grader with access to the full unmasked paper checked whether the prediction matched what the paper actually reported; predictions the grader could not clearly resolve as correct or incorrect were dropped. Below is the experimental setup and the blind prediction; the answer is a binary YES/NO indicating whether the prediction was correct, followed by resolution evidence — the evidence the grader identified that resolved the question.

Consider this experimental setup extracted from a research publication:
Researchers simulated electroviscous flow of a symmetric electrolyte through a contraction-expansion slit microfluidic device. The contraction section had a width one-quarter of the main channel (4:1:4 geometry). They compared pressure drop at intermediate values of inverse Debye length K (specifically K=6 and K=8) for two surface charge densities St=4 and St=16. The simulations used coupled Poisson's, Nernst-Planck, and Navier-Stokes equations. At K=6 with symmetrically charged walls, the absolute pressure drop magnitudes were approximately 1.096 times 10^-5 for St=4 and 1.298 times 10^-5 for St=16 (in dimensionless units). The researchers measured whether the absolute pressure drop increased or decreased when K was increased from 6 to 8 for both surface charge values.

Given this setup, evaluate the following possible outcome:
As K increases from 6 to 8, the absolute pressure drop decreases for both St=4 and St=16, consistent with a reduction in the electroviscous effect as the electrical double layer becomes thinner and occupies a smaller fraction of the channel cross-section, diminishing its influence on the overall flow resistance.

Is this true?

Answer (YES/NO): YES